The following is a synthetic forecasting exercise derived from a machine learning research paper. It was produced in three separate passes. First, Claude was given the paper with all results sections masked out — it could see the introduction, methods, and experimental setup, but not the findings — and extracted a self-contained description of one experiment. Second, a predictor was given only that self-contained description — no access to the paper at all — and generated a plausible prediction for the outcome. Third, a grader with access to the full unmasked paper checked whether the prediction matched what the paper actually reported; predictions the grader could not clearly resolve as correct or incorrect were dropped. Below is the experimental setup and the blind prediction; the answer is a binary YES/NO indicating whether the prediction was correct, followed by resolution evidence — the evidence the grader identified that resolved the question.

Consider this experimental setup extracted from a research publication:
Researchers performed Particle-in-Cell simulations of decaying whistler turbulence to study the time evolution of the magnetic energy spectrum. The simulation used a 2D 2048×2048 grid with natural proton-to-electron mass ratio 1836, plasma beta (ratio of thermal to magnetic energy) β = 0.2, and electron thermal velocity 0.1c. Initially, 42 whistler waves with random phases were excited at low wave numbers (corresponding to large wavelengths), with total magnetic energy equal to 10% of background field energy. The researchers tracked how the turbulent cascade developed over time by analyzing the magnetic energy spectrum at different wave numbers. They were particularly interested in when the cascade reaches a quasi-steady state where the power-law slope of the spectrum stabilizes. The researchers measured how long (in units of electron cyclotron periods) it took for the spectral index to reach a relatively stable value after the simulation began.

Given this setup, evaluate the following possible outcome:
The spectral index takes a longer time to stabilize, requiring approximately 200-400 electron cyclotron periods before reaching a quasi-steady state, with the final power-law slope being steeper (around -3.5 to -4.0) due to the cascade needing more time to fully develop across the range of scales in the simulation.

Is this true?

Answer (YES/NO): NO